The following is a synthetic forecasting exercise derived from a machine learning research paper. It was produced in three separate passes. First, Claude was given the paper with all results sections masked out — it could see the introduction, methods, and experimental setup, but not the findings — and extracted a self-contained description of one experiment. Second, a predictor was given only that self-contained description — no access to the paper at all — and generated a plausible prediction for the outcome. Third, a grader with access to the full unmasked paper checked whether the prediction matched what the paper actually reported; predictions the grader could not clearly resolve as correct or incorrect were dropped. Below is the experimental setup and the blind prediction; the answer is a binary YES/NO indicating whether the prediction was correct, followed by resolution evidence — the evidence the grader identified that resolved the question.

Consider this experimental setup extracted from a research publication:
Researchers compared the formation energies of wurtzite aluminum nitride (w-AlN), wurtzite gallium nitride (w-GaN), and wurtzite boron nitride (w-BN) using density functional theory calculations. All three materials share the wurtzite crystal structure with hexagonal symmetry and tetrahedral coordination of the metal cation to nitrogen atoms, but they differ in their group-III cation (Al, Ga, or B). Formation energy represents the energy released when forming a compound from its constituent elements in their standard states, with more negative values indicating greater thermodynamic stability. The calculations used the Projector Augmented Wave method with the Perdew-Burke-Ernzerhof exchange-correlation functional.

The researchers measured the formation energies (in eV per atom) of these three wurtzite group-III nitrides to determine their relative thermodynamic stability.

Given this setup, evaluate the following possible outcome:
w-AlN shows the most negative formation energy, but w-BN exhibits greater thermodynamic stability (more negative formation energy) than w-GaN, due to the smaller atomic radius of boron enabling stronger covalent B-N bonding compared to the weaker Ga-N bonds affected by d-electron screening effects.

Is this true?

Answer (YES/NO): YES